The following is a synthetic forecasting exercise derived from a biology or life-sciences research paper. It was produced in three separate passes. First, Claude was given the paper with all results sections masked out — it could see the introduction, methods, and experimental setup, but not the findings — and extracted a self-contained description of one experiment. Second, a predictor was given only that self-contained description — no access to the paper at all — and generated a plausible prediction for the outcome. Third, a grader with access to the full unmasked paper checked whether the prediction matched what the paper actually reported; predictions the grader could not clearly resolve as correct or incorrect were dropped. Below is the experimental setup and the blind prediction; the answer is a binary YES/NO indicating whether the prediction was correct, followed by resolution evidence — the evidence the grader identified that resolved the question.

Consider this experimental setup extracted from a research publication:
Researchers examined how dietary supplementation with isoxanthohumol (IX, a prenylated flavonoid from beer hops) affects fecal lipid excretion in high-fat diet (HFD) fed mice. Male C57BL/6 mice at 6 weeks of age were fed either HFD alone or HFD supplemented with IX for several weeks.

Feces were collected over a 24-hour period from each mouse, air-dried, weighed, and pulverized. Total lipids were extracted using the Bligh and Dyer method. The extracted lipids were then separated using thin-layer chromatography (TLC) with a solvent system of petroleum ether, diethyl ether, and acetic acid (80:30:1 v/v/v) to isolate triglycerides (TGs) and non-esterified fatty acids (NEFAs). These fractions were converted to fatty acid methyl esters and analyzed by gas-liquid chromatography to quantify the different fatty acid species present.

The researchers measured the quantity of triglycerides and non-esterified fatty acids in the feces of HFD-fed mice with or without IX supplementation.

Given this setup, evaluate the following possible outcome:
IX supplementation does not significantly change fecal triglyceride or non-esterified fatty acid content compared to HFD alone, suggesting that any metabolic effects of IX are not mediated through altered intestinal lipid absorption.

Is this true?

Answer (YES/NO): NO